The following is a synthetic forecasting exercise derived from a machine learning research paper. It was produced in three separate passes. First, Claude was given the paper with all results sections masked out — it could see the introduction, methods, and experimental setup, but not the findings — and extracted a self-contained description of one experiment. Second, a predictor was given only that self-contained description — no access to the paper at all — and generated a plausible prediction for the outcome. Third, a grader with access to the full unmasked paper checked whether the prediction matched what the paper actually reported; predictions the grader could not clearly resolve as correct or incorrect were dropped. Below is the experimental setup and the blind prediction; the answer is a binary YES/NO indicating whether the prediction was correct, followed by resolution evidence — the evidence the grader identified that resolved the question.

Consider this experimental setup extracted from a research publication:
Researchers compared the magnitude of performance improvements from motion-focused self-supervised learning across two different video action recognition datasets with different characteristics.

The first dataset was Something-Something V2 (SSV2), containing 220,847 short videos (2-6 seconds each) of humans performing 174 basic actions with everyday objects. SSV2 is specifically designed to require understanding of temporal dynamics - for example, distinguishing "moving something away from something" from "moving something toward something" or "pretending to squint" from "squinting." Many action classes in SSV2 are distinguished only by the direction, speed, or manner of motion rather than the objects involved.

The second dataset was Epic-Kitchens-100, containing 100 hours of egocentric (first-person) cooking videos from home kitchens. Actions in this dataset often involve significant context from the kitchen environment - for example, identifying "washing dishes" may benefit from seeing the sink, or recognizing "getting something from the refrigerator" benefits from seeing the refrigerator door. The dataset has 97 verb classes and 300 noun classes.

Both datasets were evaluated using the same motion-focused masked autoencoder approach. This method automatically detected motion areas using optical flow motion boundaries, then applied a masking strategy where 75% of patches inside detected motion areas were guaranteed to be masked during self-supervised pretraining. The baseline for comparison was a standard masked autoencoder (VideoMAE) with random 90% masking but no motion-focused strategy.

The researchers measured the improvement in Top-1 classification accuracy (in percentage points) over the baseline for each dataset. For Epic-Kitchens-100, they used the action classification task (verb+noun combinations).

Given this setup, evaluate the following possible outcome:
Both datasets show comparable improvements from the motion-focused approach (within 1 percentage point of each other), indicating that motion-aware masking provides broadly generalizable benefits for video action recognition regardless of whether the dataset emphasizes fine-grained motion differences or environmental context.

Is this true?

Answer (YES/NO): NO